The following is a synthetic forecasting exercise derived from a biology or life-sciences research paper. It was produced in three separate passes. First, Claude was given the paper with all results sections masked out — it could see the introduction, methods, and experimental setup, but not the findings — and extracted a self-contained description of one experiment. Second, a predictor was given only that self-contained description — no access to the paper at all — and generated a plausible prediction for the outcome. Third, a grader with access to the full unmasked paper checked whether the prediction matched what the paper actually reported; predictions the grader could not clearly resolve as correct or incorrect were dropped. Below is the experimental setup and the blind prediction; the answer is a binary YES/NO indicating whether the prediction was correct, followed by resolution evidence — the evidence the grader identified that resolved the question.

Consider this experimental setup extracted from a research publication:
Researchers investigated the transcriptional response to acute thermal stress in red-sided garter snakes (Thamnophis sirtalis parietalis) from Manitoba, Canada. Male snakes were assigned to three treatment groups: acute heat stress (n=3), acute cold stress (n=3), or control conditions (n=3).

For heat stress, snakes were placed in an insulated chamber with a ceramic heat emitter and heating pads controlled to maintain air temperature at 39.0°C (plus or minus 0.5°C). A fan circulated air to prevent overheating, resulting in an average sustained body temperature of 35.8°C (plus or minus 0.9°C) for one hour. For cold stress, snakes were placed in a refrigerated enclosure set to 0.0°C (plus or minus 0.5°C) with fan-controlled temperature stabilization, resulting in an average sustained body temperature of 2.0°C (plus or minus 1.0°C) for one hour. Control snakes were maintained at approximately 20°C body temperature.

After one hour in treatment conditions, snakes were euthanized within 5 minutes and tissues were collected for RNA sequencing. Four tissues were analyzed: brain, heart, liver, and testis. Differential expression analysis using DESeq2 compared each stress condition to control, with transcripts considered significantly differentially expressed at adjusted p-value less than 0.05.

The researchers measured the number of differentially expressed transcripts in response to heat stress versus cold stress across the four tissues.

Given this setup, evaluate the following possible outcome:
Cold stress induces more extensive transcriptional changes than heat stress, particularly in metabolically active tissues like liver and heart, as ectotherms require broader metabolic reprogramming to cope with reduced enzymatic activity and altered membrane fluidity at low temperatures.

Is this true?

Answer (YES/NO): NO